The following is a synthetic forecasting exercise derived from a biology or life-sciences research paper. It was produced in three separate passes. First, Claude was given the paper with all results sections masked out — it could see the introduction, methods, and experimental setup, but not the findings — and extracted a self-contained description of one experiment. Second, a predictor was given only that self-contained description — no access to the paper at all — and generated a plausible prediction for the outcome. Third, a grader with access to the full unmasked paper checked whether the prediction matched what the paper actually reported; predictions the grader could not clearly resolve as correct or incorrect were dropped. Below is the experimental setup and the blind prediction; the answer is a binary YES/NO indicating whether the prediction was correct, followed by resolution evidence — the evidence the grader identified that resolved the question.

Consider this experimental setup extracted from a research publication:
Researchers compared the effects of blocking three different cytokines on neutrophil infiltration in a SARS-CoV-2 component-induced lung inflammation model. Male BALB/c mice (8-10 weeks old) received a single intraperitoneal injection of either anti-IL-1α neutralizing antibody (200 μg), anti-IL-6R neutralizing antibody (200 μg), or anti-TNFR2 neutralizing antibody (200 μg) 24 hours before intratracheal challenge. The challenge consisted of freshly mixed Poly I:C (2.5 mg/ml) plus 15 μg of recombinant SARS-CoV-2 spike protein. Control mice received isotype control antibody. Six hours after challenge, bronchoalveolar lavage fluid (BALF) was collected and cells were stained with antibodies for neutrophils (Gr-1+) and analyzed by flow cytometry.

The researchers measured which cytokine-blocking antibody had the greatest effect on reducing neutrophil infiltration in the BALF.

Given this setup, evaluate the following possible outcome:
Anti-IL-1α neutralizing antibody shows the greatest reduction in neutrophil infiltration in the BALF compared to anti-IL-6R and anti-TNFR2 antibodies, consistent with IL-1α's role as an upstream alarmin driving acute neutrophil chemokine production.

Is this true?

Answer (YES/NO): NO